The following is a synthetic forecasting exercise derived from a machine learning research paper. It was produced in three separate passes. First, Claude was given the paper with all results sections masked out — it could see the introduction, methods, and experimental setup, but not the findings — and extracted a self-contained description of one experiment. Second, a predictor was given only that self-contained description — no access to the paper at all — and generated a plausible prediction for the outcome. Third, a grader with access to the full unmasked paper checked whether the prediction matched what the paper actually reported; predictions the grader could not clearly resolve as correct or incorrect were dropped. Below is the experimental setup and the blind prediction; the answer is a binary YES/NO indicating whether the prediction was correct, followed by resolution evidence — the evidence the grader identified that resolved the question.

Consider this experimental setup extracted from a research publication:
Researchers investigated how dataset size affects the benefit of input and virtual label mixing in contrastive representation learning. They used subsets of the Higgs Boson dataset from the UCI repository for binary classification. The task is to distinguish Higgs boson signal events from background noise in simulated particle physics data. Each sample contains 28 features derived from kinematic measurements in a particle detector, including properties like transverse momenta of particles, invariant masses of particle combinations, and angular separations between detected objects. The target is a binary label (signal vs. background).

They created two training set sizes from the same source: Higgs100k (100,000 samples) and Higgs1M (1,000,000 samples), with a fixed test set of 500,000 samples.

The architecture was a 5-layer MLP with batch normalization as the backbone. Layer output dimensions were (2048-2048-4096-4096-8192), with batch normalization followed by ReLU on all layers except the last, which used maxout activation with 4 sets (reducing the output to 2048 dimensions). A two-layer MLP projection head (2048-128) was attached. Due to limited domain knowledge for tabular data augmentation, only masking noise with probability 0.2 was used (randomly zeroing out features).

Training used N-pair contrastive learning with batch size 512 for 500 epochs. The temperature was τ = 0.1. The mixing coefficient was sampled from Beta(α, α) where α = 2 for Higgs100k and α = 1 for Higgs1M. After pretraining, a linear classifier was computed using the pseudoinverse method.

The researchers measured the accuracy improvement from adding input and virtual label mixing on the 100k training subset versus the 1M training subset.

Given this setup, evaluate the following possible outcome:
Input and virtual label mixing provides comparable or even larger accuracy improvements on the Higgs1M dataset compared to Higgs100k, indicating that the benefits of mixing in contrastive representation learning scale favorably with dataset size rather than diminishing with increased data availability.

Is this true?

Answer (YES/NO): NO